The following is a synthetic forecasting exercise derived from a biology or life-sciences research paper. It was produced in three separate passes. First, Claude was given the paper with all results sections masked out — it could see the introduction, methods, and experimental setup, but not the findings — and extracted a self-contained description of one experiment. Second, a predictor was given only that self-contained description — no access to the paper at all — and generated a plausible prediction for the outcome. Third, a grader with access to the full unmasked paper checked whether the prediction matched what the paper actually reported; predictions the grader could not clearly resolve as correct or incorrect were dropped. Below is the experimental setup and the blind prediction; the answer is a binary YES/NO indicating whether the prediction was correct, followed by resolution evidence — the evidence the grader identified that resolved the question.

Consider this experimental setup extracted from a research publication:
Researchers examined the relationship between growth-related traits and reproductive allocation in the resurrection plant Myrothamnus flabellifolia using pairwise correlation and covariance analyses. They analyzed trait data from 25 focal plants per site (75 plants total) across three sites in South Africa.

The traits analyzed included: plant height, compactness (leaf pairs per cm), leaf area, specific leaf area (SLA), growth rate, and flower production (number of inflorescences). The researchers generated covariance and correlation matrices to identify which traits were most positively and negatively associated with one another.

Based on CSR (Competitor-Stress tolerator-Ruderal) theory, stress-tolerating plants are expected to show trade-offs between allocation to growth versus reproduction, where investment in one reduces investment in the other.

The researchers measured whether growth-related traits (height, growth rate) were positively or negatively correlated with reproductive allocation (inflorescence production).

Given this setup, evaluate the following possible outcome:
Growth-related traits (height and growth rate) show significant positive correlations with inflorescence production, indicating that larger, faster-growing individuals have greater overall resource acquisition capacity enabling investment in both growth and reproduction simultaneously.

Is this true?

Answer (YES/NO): NO